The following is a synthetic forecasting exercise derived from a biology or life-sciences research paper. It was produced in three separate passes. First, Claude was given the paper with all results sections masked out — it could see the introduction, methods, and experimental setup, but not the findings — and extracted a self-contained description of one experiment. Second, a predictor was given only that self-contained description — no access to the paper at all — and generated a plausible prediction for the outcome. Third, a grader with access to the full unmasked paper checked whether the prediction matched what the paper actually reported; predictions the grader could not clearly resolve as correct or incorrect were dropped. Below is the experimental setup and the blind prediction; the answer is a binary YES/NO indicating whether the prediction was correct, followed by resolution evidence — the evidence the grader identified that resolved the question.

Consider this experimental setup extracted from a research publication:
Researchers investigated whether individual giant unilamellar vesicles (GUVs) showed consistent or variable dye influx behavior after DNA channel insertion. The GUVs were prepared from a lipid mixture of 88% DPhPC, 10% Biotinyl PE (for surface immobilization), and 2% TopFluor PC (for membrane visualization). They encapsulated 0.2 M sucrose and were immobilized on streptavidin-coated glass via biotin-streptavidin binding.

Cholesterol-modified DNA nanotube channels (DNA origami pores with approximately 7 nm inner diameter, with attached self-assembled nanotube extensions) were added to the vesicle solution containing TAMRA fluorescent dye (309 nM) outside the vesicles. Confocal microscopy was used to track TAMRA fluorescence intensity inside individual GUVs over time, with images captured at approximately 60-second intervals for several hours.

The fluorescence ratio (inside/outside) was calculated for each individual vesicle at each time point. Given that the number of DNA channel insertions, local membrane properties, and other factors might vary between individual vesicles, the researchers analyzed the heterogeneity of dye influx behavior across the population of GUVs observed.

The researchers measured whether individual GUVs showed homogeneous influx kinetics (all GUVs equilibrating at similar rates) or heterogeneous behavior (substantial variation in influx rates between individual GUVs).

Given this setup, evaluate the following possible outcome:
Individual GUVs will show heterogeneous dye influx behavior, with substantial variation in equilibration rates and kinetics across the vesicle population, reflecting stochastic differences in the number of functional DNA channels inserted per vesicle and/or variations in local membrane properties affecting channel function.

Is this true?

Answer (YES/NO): YES